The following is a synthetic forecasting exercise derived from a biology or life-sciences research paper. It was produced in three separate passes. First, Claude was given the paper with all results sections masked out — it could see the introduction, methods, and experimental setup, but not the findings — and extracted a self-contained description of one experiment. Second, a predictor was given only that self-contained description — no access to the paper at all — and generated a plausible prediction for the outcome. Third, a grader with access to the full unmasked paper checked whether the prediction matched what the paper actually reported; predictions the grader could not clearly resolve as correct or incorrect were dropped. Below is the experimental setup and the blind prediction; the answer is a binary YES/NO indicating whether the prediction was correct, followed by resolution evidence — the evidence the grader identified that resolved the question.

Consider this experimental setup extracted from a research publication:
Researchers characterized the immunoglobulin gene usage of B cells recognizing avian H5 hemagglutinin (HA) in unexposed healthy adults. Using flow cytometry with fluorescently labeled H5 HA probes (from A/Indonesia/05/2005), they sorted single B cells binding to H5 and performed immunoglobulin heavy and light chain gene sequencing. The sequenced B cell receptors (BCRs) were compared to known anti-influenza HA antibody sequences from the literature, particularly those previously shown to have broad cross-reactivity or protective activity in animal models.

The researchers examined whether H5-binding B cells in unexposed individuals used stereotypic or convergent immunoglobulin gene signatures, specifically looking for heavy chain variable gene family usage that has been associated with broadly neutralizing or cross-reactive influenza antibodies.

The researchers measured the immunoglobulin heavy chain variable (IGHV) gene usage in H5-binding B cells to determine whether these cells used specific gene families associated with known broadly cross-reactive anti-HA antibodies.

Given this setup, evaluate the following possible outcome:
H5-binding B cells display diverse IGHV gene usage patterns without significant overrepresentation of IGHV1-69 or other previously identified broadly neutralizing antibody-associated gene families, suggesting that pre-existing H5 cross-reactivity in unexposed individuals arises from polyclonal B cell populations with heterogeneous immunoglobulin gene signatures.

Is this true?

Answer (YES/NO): NO